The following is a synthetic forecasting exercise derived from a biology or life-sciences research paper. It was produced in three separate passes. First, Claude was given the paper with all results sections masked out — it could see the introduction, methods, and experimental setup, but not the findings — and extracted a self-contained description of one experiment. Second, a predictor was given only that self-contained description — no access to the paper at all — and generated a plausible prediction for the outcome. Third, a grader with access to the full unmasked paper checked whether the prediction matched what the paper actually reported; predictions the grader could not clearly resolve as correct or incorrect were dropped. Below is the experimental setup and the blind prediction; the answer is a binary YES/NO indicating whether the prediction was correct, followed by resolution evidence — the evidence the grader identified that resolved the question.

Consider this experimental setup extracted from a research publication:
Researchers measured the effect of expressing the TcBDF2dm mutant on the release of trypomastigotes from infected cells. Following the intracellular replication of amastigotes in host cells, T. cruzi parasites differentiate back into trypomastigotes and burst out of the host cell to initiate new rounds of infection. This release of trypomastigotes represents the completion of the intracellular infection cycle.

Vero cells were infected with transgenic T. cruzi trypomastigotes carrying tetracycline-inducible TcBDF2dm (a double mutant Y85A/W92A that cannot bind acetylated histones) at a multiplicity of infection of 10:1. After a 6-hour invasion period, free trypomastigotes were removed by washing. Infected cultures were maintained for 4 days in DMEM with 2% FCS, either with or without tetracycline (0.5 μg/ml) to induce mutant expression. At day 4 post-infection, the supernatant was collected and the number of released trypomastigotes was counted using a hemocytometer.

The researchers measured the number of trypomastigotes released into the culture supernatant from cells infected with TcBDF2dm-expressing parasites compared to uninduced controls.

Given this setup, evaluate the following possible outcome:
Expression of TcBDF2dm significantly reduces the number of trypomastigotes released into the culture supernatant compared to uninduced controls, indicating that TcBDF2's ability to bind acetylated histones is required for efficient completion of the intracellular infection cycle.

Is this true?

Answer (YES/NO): YES